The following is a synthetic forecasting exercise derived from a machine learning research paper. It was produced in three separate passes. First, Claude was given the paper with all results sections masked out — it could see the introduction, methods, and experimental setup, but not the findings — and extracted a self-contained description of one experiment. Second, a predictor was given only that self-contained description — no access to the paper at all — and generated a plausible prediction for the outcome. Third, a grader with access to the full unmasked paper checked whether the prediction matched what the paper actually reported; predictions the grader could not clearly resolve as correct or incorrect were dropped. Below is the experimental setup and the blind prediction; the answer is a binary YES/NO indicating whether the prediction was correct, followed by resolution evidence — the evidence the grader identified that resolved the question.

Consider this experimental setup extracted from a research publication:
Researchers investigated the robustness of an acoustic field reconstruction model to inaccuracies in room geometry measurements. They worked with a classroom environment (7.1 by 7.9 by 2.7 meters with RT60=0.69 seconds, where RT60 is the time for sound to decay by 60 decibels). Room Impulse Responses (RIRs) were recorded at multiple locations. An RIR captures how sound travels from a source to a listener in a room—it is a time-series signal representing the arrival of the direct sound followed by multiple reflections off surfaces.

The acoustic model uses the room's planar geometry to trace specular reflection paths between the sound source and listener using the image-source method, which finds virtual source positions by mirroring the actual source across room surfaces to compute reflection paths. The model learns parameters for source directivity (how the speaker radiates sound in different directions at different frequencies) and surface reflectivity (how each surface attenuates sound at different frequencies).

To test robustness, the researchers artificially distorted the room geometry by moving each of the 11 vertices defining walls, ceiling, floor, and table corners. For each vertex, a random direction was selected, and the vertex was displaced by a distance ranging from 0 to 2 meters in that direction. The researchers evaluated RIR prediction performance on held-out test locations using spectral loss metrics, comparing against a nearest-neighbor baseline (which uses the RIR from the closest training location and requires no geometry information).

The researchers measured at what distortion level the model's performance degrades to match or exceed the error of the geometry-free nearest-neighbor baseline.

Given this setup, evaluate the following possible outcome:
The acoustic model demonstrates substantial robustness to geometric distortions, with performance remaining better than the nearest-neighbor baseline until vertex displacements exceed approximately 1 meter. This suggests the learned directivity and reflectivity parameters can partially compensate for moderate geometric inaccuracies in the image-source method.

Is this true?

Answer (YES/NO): NO